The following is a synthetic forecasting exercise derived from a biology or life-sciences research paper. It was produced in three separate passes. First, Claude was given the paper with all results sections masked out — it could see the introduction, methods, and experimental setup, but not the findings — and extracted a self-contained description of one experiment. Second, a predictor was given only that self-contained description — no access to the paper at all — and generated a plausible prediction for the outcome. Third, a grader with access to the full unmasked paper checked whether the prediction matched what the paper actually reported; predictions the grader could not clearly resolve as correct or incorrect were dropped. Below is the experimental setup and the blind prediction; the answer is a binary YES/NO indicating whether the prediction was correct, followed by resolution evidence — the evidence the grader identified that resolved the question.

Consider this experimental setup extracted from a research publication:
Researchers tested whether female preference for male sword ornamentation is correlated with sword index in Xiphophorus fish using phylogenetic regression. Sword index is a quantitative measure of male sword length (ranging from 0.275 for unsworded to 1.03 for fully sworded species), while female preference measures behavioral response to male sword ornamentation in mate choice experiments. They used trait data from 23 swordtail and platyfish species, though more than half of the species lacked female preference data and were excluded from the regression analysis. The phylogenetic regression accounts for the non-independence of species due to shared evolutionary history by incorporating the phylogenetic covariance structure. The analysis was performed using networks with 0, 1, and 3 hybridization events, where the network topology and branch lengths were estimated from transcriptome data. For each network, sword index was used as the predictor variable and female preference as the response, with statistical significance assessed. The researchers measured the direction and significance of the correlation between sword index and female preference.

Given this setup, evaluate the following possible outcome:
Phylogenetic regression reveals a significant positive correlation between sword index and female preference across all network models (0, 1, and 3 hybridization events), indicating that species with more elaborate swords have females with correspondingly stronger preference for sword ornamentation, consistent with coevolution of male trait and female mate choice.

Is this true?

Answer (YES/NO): NO